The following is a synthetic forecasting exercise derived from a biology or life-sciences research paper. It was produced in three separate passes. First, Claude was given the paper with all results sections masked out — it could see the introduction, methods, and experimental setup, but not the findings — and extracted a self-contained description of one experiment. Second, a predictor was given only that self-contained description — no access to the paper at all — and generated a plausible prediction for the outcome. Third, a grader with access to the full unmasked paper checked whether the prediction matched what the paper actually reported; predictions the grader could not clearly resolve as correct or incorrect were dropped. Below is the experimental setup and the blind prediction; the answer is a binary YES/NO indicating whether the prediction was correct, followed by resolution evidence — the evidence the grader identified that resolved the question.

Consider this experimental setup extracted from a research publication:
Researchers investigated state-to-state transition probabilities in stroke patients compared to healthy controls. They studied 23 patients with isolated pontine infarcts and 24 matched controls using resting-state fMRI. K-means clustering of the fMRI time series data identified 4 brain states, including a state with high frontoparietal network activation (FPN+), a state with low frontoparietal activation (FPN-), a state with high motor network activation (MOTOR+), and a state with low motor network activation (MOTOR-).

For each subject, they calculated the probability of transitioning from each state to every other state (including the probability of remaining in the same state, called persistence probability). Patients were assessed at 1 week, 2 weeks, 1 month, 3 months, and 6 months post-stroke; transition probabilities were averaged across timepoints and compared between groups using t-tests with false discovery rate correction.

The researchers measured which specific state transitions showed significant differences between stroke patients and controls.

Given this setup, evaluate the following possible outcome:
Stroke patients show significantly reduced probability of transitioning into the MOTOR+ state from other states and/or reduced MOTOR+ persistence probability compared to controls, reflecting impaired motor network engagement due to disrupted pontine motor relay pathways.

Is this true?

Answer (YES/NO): NO